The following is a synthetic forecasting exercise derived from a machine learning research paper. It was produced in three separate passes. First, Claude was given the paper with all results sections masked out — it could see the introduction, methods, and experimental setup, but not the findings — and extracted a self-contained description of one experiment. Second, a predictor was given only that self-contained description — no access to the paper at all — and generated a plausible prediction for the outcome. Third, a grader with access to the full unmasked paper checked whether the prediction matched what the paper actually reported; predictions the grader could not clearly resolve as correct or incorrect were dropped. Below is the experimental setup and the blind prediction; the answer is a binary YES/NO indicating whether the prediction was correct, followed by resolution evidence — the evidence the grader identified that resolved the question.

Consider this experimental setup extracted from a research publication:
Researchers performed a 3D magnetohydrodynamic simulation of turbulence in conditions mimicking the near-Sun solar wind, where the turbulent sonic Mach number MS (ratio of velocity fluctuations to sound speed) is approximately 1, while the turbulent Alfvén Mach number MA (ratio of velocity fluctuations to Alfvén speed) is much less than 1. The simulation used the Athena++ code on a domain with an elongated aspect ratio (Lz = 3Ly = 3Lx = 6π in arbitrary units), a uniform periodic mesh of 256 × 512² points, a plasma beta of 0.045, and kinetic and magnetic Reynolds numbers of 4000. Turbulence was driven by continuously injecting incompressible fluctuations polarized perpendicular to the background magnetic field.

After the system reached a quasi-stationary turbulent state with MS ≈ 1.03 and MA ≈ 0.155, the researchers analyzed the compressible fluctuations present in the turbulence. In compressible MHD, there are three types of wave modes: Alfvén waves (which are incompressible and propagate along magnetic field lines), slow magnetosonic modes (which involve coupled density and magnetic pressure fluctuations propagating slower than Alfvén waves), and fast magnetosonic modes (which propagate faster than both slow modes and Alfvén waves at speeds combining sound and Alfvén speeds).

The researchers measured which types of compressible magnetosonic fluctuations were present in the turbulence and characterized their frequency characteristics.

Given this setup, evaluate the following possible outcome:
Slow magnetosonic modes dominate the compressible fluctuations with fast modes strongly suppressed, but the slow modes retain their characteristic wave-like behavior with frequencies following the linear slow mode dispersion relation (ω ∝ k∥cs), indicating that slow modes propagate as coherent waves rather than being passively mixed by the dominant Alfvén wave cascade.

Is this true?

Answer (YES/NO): NO